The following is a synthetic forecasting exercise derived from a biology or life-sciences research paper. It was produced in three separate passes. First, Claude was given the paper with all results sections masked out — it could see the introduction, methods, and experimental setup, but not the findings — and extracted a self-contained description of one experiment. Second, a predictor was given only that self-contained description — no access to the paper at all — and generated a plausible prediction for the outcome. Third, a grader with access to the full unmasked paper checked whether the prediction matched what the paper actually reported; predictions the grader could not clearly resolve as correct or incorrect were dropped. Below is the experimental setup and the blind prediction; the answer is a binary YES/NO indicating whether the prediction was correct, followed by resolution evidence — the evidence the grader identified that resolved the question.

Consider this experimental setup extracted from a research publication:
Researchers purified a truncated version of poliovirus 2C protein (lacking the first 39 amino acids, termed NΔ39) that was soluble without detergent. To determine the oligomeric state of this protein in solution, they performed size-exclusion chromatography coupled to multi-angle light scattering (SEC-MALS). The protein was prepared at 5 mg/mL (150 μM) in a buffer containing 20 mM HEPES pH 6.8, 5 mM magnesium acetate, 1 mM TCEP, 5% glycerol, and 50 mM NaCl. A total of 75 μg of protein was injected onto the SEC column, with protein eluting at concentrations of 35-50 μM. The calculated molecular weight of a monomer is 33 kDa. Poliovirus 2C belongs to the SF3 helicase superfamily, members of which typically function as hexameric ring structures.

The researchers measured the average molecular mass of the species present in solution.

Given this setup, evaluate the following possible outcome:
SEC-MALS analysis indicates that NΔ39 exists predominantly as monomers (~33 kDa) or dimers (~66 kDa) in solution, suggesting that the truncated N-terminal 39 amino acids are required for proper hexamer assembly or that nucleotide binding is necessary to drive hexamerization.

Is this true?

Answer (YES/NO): NO